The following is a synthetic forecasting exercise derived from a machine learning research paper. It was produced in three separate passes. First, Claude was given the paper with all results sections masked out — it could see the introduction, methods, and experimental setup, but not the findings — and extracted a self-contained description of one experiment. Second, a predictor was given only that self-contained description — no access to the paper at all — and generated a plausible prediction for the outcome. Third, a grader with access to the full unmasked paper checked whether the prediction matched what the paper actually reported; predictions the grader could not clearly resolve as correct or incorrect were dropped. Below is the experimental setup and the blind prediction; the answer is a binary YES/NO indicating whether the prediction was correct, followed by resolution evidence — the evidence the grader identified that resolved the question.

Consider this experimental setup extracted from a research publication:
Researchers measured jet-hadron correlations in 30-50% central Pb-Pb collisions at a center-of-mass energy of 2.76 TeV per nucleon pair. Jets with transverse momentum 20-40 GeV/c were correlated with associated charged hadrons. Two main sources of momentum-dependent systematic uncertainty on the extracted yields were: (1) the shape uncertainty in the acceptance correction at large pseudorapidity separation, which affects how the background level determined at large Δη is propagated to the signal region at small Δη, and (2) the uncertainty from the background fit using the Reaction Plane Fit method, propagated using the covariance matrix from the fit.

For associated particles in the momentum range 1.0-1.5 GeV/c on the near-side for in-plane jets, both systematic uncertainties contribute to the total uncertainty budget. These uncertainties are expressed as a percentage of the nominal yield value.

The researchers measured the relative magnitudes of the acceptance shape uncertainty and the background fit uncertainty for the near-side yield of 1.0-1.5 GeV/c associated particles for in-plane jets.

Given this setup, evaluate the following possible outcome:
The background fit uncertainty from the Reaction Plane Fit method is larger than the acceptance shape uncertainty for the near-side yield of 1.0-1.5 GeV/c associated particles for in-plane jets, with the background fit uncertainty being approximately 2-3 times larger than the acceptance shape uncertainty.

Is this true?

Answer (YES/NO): NO